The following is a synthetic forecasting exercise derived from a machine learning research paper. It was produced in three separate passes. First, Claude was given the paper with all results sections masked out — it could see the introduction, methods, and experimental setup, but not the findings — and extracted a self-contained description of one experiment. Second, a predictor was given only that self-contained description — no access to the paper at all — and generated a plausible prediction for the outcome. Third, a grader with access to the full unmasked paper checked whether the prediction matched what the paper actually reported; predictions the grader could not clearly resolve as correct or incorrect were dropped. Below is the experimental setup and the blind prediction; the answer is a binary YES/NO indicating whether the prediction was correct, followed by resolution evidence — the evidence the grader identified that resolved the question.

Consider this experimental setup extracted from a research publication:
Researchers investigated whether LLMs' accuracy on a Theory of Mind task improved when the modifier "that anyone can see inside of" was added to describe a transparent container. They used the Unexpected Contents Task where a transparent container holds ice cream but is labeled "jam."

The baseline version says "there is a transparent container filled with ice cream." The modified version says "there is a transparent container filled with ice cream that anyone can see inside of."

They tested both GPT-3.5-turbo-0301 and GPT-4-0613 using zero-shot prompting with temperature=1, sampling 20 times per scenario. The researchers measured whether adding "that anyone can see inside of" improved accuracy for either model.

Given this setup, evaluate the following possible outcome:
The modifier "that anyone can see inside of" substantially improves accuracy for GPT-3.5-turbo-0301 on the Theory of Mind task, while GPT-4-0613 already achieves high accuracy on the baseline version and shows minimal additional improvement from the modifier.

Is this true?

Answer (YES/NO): NO